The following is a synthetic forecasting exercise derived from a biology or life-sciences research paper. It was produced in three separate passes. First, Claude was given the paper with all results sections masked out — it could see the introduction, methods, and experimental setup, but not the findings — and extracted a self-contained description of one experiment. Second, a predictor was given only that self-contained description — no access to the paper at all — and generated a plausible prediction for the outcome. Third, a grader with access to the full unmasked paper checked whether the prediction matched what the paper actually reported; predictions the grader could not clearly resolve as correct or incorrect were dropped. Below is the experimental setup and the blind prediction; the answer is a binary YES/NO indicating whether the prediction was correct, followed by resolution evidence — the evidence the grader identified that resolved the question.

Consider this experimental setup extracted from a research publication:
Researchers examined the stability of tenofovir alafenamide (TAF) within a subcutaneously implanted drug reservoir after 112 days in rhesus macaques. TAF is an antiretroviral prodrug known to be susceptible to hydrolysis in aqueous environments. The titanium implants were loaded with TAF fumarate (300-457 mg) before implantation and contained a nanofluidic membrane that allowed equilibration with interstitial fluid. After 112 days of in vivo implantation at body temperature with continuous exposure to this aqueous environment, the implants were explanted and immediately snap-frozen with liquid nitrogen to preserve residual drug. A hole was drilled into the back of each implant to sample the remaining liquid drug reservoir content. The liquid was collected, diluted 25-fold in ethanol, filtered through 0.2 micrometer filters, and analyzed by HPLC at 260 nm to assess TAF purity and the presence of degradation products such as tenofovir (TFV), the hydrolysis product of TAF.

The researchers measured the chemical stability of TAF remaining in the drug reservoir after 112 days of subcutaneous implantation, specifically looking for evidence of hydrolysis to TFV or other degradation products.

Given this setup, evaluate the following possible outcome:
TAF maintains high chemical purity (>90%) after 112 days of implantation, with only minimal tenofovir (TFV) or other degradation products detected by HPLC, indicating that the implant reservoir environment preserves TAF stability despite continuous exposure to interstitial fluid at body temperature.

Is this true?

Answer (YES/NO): NO